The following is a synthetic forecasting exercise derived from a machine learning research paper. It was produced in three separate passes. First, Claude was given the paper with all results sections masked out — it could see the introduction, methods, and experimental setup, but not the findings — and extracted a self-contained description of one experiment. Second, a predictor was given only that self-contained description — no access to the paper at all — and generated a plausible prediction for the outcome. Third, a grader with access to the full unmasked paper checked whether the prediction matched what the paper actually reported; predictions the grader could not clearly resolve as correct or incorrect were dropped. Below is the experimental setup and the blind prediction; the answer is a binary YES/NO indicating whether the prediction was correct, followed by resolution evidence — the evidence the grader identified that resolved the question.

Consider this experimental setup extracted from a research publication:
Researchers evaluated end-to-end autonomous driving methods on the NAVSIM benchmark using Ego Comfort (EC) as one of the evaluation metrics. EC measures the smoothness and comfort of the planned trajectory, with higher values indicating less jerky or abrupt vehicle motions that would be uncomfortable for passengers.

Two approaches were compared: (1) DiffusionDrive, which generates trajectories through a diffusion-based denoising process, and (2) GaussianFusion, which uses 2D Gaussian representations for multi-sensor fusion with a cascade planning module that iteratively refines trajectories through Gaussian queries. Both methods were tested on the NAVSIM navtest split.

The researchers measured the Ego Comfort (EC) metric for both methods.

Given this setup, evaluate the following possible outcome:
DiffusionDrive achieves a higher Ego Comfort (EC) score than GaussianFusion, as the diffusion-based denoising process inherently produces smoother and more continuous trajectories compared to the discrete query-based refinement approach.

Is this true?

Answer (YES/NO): YES